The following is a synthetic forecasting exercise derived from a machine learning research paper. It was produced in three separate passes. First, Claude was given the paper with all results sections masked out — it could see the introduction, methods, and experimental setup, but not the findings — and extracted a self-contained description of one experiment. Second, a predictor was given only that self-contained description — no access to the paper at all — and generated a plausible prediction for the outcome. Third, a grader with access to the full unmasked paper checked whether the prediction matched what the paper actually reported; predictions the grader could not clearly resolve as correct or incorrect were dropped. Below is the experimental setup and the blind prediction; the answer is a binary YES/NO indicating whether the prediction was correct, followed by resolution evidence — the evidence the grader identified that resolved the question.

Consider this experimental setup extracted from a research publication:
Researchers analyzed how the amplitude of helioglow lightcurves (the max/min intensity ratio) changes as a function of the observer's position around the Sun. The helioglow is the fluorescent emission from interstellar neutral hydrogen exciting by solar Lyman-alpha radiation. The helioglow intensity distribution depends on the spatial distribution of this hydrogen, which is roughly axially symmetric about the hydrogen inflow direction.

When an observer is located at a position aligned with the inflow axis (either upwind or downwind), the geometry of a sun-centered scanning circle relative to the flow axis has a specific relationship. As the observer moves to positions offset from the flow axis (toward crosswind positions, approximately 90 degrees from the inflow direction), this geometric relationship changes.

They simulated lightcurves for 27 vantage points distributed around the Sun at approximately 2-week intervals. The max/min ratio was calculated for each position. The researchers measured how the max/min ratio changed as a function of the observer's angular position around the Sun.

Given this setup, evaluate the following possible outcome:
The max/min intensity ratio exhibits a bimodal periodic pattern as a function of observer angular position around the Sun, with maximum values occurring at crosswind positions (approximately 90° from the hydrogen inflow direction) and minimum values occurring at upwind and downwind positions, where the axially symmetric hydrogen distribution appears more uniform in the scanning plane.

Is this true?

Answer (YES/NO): YES